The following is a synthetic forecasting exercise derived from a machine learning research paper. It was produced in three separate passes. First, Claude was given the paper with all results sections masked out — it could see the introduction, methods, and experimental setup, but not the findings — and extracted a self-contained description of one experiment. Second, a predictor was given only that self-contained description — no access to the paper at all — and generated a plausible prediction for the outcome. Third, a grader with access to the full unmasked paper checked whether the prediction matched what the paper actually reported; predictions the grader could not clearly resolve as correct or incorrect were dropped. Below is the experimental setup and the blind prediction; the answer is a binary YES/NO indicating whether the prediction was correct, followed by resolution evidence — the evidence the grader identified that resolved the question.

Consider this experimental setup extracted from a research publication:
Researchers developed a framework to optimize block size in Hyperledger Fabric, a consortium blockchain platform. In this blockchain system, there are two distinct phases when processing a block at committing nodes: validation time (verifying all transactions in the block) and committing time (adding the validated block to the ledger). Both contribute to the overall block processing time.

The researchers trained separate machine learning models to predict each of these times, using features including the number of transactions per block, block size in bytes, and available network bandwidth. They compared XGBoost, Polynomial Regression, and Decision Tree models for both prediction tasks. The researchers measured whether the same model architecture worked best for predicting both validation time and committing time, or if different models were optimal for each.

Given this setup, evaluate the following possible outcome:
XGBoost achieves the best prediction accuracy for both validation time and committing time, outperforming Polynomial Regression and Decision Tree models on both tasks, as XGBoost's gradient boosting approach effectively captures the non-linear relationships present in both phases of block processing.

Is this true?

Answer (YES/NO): NO